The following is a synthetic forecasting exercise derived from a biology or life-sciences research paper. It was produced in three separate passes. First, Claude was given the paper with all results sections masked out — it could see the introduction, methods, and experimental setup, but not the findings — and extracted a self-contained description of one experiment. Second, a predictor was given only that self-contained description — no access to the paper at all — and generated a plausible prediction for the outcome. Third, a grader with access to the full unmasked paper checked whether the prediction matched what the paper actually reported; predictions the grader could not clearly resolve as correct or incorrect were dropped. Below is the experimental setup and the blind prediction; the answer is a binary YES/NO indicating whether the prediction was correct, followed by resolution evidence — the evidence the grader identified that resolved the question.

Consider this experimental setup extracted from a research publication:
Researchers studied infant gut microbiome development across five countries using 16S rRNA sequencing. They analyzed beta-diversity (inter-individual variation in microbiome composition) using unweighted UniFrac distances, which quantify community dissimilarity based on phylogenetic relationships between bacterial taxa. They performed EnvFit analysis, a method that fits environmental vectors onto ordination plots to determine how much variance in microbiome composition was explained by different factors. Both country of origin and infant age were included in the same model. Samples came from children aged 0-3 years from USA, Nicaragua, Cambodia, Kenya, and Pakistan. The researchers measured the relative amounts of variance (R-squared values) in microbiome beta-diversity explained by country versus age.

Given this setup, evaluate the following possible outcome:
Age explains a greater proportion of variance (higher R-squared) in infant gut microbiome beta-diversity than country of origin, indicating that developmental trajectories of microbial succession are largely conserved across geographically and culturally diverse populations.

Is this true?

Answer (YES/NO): YES